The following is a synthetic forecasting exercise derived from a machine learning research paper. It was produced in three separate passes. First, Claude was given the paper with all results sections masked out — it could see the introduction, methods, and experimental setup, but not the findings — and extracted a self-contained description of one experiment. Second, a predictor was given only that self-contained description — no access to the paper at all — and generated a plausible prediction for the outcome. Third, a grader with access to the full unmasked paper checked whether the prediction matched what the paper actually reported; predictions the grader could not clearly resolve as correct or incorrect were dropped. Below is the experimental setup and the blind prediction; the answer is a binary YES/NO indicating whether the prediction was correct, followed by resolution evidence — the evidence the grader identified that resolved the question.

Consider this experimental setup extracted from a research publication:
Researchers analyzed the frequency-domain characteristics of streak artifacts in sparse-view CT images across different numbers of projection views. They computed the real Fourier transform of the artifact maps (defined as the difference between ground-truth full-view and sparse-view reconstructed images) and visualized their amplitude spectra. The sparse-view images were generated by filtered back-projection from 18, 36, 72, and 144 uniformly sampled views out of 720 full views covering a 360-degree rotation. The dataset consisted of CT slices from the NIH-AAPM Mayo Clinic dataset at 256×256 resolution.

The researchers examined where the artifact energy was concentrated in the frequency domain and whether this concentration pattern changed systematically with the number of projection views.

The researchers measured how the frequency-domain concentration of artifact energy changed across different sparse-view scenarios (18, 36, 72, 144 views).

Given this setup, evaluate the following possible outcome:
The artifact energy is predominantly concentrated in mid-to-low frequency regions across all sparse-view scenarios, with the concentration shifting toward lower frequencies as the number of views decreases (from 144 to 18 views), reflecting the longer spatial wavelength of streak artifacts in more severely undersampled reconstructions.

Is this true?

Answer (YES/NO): NO